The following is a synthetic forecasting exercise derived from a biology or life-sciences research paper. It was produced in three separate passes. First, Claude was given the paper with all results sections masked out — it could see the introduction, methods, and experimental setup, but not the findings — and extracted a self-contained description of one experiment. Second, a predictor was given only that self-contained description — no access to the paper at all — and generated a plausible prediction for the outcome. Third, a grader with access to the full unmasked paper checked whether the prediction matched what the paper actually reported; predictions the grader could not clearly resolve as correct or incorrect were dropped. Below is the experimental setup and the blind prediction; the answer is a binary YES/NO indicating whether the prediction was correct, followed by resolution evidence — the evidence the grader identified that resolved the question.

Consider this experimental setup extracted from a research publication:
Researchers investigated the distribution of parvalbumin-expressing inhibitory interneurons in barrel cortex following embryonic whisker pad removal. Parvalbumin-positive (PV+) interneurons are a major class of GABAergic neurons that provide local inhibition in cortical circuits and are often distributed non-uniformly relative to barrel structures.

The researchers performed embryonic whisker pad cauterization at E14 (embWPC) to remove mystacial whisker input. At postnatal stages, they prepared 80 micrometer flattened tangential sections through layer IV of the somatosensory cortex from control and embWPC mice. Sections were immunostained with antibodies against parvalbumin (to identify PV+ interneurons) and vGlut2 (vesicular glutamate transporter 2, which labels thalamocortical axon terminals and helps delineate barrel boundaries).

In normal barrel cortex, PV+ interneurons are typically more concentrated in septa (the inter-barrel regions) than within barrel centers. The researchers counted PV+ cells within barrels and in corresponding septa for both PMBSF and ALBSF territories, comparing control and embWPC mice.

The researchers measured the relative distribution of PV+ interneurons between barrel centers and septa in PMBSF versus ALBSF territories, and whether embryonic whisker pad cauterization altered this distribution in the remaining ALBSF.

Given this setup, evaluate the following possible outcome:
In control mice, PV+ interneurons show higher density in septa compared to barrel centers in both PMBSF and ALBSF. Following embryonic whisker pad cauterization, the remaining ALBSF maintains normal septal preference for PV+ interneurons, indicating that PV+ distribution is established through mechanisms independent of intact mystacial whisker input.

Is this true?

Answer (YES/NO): NO